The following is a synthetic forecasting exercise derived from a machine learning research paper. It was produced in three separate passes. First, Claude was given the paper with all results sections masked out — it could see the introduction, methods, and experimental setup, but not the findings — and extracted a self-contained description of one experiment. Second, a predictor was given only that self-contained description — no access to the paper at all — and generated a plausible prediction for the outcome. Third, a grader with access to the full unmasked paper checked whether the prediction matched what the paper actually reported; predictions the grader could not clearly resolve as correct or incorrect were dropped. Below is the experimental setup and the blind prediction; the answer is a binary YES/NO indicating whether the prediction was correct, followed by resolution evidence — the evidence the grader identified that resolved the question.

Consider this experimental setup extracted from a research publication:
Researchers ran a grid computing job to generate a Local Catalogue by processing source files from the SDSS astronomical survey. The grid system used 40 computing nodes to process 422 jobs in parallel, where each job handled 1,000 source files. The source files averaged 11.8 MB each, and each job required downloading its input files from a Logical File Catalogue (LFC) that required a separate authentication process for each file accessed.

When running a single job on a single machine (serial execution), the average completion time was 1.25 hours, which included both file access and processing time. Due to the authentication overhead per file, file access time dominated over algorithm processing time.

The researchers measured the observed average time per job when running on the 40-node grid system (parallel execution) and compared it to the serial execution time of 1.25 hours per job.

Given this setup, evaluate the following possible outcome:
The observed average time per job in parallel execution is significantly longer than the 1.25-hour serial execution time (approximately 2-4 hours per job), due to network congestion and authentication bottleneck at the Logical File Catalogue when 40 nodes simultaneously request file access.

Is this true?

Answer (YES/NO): NO